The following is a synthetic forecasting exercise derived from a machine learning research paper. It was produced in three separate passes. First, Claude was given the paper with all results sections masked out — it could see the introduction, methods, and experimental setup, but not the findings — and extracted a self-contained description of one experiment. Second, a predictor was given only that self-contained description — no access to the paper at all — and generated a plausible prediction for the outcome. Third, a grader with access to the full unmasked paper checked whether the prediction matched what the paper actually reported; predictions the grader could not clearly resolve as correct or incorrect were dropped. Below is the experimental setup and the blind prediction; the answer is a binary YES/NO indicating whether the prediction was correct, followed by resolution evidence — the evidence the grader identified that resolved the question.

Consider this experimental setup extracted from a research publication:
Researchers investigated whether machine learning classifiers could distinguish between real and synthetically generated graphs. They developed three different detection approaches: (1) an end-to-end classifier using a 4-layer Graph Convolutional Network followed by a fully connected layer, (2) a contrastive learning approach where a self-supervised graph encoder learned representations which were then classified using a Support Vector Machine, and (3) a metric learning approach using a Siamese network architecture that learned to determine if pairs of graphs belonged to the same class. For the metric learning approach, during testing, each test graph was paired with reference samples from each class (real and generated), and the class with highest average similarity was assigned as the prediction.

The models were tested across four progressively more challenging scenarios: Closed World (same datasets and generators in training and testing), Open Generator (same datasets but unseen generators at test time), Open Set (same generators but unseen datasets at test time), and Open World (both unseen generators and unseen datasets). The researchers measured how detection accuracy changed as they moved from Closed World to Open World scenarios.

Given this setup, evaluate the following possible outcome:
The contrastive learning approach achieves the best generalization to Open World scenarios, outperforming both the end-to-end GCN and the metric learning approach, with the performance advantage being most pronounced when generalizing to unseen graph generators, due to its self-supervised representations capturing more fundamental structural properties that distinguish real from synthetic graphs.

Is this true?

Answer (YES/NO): NO